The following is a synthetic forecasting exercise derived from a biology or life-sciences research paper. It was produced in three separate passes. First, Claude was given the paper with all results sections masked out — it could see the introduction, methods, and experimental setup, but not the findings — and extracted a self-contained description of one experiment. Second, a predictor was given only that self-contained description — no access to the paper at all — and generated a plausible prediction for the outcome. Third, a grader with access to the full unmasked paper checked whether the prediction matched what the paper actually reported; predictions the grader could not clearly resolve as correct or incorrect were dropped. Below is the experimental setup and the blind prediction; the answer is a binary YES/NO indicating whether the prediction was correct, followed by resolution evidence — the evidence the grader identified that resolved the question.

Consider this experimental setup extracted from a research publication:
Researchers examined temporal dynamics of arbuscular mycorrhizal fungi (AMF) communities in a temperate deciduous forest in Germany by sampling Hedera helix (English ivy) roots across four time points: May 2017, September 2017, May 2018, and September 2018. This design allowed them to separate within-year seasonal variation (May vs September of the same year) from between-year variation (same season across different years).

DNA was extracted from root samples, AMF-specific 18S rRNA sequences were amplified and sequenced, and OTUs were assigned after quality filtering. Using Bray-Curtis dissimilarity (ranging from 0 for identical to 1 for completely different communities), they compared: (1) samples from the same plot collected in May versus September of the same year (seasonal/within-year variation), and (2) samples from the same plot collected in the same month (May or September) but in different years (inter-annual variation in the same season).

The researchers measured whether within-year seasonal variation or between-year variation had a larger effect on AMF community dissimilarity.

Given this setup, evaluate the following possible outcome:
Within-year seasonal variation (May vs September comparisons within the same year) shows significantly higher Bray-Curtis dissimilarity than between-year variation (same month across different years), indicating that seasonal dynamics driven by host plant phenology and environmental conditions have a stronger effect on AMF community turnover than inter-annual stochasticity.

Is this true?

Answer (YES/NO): NO